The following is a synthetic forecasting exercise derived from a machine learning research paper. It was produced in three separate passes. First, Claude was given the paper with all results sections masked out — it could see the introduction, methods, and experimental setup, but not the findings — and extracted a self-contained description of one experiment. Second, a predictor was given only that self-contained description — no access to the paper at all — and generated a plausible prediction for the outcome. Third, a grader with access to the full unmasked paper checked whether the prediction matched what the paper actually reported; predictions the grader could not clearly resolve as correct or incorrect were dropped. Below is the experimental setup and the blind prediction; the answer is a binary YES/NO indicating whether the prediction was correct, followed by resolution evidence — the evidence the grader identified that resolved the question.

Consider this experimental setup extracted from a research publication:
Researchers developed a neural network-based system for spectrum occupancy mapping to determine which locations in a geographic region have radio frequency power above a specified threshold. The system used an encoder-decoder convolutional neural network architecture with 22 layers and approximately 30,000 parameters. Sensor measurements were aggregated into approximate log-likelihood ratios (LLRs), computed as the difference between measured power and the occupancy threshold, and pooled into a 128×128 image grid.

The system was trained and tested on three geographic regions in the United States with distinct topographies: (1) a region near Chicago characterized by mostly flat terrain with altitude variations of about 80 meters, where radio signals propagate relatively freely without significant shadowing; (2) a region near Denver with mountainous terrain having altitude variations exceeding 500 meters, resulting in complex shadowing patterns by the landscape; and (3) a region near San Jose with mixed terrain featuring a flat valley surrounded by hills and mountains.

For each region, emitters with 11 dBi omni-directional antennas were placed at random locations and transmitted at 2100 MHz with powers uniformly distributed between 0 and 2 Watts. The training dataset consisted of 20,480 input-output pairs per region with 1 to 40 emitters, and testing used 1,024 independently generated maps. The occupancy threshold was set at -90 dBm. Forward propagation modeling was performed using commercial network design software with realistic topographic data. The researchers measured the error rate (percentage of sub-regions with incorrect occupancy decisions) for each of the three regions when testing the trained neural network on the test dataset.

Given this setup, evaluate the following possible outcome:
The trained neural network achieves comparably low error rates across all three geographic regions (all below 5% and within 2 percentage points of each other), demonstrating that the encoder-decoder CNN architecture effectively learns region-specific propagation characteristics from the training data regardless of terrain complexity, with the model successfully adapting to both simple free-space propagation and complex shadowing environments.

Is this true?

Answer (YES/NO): NO